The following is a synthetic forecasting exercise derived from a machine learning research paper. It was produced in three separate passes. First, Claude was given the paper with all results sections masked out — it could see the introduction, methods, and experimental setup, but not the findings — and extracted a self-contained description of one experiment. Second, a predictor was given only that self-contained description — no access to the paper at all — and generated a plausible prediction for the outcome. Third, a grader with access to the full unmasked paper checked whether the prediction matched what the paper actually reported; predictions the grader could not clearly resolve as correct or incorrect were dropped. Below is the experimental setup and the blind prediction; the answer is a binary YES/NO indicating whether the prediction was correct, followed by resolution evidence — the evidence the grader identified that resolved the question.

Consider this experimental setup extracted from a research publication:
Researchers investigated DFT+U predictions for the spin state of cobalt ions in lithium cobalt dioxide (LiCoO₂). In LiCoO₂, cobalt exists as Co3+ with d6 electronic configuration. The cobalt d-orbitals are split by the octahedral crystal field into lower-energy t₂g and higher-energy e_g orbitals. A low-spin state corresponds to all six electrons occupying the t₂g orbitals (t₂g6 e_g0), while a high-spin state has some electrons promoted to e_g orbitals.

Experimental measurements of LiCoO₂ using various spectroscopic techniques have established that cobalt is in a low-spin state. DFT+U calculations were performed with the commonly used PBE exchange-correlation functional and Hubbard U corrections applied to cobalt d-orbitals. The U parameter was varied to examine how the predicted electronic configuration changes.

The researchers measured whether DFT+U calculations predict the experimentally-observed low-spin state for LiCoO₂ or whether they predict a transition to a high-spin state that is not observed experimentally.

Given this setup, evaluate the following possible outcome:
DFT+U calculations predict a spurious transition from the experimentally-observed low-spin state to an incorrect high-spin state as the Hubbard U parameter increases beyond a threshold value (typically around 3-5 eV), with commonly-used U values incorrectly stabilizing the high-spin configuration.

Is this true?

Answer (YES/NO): NO